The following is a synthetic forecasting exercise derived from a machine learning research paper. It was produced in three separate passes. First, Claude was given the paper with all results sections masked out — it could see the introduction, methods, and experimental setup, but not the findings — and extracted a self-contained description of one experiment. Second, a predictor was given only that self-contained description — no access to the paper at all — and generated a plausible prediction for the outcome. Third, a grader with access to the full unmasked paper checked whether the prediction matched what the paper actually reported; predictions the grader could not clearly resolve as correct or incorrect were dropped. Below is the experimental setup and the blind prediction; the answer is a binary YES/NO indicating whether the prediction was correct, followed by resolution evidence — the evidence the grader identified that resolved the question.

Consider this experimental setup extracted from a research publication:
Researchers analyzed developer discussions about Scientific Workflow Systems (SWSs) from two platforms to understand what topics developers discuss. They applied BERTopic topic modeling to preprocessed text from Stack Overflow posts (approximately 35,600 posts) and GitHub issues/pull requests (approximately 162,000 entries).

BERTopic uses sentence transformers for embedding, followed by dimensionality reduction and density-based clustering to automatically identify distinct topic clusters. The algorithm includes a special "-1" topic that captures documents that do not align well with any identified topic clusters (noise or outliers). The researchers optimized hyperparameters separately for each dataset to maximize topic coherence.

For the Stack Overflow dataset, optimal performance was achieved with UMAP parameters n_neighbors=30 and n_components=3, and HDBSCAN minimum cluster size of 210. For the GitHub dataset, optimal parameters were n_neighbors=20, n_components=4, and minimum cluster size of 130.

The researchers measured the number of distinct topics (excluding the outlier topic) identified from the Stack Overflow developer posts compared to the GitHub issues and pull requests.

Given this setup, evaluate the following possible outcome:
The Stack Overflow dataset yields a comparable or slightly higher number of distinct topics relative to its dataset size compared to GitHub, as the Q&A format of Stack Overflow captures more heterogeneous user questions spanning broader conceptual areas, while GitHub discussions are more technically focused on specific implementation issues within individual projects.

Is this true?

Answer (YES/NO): NO